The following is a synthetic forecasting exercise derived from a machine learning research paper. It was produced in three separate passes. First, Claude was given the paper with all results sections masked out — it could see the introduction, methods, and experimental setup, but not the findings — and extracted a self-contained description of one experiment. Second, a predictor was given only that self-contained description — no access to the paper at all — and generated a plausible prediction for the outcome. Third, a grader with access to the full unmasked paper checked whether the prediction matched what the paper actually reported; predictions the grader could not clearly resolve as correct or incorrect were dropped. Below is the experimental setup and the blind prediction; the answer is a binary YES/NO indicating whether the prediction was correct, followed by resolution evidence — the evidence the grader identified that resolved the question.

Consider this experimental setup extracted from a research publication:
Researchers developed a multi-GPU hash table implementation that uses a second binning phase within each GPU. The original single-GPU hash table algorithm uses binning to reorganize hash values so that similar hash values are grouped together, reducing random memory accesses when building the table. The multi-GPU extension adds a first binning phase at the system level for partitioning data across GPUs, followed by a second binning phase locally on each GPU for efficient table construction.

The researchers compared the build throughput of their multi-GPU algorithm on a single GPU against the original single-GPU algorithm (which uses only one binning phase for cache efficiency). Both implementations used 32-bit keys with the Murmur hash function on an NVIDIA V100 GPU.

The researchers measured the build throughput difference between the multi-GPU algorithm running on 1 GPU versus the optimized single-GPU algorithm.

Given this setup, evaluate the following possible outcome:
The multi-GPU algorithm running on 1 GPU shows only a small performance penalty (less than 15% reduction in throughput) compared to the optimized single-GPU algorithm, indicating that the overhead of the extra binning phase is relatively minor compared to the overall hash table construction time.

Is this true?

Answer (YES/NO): NO